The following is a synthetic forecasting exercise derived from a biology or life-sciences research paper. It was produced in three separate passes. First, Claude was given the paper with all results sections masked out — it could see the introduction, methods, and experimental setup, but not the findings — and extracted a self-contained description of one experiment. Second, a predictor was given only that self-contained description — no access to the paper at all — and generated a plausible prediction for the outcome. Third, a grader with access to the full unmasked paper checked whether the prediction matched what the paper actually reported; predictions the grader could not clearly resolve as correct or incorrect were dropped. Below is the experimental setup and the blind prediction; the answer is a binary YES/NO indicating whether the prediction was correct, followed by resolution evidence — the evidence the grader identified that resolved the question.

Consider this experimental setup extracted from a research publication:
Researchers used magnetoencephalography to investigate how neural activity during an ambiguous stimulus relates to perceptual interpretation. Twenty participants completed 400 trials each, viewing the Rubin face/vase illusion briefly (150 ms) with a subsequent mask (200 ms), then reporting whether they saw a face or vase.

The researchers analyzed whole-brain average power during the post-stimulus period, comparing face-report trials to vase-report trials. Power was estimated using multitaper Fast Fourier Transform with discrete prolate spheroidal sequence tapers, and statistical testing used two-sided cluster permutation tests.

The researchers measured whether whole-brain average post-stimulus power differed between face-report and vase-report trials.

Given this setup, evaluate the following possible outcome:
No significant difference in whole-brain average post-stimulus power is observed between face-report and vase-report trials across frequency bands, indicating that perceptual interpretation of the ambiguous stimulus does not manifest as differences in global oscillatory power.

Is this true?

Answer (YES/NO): YES